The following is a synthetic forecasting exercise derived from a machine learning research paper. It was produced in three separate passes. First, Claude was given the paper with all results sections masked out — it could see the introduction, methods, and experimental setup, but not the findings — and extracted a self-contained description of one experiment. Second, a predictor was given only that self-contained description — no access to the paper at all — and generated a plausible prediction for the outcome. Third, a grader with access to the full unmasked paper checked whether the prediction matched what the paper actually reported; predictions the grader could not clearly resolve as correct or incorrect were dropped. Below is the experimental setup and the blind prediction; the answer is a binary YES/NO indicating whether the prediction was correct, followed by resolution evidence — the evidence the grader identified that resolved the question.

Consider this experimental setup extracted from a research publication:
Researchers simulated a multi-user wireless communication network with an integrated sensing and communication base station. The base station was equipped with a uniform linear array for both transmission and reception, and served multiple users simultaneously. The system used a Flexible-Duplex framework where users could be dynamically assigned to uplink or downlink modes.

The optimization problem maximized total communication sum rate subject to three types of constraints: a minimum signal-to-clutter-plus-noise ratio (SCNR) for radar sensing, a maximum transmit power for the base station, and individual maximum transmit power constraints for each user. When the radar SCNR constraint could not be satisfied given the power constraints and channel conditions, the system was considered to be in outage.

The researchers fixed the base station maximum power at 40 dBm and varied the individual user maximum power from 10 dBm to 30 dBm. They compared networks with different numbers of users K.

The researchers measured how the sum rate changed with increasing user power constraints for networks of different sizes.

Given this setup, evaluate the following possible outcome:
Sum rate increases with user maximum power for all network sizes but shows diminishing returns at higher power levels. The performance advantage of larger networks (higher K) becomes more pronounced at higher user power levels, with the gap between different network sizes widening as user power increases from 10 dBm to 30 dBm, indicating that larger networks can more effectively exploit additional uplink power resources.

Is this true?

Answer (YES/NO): NO